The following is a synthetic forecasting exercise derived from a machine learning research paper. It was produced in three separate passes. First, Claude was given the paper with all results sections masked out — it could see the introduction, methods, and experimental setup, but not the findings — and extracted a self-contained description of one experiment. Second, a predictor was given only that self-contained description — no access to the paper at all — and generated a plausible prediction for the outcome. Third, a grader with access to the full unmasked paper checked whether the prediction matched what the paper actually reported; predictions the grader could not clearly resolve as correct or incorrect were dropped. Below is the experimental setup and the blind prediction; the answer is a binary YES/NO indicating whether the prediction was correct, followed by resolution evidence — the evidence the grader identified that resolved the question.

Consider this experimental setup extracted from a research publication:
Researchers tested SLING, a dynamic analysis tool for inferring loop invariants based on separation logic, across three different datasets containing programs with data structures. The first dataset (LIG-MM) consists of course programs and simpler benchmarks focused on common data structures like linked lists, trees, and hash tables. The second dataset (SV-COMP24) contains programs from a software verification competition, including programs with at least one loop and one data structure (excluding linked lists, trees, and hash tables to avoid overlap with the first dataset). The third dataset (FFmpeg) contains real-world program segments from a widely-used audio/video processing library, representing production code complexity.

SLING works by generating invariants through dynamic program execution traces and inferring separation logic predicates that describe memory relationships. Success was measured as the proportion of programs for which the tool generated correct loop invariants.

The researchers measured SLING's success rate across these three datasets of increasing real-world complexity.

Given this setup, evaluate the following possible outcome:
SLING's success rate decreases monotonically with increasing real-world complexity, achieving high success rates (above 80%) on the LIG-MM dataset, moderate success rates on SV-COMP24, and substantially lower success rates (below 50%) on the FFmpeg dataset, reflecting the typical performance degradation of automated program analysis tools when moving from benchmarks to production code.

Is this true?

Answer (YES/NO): NO